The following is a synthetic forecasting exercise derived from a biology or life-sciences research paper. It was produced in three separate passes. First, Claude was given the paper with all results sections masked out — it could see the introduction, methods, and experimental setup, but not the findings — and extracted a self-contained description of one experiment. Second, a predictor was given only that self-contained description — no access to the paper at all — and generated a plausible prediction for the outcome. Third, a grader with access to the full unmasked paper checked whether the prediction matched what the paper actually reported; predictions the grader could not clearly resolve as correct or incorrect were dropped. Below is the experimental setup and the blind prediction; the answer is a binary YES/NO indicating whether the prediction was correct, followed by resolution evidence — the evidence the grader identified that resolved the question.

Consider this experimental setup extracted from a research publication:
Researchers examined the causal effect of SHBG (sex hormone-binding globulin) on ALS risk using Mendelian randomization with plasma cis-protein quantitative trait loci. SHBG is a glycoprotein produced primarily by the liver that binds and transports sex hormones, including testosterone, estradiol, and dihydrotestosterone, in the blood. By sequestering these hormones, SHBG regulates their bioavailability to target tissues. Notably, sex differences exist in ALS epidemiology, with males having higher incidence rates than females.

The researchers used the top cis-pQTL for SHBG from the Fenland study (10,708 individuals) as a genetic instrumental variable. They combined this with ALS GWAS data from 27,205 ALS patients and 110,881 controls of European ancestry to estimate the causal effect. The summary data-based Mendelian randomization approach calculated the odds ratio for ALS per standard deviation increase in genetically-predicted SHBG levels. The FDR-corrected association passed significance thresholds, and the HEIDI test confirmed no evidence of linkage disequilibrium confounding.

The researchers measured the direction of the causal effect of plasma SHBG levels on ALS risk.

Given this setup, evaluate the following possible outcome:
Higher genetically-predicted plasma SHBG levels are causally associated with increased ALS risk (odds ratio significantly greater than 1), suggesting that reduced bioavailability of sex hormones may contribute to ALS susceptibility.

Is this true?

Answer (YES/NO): YES